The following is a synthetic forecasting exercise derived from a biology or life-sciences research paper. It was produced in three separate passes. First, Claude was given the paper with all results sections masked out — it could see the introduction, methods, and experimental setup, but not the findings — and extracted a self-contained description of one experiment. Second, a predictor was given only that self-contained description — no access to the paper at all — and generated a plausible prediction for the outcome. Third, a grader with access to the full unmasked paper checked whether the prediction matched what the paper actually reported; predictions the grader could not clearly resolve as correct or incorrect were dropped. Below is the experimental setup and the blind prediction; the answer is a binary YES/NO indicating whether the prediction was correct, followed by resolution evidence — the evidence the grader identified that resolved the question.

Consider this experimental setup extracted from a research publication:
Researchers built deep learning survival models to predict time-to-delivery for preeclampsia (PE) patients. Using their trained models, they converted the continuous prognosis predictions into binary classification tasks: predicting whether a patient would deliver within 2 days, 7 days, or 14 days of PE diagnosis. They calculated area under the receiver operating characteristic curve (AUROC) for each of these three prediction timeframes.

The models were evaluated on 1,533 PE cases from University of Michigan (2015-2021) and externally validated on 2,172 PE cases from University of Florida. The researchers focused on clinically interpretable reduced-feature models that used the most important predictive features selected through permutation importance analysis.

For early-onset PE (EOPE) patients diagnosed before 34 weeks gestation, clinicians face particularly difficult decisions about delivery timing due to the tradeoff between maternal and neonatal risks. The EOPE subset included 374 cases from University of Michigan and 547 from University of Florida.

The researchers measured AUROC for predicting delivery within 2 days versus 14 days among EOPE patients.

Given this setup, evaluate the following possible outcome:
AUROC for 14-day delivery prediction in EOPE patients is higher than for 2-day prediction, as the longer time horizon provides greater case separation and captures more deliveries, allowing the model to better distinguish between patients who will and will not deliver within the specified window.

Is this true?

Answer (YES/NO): YES